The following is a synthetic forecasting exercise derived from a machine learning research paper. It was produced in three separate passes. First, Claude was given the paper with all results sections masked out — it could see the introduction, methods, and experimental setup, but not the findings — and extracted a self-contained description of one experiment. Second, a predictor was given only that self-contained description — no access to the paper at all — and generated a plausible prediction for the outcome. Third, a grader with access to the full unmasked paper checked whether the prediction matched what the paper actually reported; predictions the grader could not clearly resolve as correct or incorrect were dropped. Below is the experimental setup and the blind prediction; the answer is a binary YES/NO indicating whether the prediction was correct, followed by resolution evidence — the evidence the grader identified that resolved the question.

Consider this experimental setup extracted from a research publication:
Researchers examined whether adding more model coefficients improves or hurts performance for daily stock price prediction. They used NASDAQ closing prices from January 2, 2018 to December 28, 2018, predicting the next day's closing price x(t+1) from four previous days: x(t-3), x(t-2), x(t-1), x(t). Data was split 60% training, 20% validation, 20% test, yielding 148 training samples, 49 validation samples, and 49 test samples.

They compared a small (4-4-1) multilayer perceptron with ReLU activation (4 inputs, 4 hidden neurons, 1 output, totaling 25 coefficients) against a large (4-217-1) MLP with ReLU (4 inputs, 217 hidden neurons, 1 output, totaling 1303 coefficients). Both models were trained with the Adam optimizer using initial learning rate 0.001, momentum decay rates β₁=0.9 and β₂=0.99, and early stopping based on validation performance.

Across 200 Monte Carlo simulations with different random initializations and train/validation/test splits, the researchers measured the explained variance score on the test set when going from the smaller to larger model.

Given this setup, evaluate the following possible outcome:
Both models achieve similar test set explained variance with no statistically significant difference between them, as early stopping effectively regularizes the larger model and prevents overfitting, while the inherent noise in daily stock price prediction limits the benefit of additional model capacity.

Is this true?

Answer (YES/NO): NO